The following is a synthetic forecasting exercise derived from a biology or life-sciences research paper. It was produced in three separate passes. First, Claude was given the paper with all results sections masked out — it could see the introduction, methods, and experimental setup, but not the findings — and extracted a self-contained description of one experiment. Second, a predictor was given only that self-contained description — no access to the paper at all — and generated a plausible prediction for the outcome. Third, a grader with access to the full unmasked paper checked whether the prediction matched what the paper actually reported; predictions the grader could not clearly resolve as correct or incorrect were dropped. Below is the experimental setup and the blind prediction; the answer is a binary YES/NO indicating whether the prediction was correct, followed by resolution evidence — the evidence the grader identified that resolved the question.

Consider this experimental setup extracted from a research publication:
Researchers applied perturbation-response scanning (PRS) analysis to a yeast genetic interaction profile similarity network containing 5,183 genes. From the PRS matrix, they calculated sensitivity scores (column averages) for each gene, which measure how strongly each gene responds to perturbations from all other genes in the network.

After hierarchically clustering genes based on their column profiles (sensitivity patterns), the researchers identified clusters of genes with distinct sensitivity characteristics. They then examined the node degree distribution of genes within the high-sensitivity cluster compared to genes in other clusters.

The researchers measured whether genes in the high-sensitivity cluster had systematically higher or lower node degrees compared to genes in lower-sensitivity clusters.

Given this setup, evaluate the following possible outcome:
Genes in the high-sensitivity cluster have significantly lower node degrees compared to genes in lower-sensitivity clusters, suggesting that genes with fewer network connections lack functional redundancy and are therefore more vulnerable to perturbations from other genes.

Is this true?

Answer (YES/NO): YES